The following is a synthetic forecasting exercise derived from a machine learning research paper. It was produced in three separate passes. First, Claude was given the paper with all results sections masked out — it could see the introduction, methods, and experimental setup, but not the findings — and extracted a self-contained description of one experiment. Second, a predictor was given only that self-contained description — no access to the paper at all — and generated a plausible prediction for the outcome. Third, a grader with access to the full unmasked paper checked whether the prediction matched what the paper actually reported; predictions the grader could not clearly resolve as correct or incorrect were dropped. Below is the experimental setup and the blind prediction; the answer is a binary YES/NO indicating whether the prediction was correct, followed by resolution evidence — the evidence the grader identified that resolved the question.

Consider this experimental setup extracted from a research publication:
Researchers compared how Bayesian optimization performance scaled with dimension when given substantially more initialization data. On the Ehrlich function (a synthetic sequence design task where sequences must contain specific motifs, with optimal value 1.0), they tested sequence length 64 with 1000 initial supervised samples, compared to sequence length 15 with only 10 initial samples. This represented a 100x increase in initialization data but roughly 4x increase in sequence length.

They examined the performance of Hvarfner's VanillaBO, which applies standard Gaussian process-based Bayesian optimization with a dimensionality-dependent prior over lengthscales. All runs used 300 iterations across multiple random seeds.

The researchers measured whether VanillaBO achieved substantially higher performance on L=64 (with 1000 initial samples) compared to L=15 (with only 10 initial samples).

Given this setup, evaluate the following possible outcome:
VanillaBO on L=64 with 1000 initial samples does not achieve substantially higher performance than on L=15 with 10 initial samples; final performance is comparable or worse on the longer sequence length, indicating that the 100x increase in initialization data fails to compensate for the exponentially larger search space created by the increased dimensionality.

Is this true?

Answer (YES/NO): YES